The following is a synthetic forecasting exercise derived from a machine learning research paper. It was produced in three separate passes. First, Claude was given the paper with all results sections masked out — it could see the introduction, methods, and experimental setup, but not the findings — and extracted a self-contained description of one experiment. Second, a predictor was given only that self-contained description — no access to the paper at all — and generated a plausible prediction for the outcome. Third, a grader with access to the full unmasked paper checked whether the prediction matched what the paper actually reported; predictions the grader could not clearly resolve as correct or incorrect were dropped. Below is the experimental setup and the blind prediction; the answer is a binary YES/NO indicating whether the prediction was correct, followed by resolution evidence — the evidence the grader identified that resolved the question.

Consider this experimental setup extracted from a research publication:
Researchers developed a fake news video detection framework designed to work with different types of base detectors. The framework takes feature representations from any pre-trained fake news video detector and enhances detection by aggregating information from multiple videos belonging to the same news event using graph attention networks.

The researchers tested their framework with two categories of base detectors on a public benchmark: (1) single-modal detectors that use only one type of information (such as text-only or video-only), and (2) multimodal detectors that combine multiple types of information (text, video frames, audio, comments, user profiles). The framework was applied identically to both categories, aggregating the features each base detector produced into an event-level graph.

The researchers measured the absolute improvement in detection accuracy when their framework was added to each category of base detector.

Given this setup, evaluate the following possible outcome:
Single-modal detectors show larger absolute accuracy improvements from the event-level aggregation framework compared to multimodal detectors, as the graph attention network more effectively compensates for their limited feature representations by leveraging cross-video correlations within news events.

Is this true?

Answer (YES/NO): YES